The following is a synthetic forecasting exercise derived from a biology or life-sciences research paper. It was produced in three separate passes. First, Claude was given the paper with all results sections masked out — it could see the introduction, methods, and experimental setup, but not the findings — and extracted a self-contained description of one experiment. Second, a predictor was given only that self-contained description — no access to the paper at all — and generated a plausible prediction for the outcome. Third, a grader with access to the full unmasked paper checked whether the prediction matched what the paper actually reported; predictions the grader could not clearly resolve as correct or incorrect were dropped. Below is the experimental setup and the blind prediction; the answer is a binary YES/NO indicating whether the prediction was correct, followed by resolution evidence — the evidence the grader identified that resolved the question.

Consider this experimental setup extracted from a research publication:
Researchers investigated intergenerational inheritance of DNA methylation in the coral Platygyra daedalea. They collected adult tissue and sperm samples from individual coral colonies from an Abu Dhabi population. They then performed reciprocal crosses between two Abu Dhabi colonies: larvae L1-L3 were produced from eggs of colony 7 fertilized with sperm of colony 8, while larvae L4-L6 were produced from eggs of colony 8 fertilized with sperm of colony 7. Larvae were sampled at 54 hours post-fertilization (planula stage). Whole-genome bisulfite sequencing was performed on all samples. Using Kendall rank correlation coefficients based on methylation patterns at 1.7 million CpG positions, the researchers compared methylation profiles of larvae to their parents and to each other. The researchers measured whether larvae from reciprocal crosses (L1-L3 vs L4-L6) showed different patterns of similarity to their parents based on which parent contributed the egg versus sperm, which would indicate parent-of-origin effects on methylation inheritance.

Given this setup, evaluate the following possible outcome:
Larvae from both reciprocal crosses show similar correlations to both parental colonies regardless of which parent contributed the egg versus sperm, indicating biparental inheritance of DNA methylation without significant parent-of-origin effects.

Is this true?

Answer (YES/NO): YES